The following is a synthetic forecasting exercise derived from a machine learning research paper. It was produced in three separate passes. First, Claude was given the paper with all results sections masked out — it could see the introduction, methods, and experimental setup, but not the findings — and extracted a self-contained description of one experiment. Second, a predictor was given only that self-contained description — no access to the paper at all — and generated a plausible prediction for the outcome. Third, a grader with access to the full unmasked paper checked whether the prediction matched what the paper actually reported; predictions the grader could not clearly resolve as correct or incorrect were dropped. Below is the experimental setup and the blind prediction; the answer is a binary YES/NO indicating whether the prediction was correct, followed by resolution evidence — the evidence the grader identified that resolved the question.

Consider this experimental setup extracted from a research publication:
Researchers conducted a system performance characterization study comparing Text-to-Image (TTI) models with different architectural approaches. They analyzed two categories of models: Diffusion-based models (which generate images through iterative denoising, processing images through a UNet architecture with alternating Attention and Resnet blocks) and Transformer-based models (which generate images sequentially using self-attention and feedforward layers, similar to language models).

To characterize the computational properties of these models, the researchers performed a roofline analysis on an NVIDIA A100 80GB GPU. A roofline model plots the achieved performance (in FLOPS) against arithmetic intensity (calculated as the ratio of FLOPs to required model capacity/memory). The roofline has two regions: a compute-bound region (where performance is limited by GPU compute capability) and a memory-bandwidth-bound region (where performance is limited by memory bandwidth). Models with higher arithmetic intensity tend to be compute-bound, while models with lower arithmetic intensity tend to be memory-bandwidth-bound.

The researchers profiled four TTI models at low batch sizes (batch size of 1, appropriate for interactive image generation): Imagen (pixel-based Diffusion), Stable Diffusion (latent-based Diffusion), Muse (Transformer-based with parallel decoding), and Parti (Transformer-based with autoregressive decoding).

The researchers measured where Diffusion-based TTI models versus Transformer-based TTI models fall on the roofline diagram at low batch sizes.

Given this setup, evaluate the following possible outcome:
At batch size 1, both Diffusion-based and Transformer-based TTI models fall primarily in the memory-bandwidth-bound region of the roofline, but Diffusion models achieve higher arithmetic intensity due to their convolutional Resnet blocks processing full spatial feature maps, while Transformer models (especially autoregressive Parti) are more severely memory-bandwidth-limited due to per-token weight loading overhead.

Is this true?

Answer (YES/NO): NO